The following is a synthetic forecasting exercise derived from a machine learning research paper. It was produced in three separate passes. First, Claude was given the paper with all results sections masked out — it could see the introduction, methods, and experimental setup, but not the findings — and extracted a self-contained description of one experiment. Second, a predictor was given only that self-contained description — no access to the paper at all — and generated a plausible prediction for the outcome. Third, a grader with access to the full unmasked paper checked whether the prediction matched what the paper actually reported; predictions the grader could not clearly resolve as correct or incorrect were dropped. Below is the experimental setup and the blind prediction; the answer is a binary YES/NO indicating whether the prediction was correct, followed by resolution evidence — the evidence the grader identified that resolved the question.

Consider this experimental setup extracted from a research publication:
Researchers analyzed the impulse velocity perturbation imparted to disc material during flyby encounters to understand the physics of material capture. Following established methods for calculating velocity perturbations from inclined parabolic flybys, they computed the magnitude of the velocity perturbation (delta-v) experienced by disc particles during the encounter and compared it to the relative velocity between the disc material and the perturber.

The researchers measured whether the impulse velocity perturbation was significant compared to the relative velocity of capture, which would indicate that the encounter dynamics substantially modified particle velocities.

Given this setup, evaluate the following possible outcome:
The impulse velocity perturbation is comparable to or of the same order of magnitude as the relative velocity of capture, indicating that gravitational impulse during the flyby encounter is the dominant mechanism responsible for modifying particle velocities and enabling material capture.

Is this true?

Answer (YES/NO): NO